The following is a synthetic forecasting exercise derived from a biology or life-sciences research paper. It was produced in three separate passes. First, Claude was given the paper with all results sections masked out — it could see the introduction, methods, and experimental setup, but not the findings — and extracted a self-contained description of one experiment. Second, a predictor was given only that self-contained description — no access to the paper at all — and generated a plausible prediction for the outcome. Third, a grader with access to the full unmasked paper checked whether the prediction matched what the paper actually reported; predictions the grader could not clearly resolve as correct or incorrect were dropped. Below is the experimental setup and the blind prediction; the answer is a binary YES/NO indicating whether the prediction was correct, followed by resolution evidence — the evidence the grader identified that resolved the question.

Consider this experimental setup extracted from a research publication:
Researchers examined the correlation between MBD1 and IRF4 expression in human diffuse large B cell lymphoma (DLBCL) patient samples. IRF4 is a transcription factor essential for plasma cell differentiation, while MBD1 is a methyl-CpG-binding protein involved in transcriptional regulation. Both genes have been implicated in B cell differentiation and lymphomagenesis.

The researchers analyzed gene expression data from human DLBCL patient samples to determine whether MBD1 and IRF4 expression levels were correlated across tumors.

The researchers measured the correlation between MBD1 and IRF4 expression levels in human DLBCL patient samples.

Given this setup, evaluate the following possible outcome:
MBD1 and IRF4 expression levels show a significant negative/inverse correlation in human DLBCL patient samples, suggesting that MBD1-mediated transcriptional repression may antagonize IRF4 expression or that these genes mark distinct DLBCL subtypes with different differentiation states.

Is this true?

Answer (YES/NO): NO